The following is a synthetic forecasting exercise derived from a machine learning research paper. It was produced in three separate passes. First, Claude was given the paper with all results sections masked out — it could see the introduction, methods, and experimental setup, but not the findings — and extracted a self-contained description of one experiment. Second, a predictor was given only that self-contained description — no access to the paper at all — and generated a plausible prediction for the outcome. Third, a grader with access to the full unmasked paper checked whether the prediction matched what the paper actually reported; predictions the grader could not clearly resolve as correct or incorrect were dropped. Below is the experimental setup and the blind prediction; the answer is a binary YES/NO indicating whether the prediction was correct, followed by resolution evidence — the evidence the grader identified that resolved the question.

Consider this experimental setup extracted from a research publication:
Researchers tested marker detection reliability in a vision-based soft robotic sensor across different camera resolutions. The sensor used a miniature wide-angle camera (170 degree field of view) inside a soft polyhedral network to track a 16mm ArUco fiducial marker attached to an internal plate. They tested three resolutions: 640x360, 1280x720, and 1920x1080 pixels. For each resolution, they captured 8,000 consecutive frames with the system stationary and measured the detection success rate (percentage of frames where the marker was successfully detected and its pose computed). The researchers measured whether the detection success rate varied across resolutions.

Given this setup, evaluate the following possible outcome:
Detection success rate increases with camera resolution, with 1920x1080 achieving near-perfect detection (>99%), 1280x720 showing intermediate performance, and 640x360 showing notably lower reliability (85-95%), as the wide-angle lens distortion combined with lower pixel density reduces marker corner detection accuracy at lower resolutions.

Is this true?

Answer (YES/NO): NO